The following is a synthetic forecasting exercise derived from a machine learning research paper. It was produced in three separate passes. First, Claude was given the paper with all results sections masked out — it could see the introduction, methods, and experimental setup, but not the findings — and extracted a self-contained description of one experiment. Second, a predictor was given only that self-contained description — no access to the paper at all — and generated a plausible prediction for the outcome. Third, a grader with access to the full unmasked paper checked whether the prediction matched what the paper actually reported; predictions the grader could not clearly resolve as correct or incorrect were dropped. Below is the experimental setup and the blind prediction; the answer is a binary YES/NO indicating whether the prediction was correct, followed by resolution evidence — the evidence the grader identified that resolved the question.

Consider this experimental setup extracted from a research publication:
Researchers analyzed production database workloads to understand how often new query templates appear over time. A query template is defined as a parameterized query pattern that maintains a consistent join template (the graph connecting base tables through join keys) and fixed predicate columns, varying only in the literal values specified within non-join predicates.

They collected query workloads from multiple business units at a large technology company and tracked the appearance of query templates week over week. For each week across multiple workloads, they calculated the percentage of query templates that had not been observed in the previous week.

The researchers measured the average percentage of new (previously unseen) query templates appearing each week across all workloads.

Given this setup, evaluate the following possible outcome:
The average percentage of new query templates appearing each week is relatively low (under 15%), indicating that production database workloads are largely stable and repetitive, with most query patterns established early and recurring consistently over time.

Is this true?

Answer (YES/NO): NO